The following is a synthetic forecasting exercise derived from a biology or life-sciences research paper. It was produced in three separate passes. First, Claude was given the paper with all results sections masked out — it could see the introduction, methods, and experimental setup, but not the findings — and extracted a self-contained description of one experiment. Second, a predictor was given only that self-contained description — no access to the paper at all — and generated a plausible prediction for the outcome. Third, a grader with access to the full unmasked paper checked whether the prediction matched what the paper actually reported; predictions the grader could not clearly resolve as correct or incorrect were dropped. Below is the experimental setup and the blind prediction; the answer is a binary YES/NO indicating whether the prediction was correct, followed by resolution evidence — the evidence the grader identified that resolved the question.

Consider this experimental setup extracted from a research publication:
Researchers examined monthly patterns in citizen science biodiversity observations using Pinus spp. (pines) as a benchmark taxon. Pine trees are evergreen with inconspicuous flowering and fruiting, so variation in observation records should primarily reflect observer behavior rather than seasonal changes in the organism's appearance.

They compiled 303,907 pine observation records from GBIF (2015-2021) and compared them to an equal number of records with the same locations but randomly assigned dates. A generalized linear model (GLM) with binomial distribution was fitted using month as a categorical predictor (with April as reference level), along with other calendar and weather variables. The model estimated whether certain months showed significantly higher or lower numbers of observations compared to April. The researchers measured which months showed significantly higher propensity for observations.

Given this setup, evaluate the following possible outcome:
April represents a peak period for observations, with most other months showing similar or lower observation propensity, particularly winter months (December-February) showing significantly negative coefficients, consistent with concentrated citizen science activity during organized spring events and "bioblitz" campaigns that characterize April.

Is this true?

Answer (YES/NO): NO